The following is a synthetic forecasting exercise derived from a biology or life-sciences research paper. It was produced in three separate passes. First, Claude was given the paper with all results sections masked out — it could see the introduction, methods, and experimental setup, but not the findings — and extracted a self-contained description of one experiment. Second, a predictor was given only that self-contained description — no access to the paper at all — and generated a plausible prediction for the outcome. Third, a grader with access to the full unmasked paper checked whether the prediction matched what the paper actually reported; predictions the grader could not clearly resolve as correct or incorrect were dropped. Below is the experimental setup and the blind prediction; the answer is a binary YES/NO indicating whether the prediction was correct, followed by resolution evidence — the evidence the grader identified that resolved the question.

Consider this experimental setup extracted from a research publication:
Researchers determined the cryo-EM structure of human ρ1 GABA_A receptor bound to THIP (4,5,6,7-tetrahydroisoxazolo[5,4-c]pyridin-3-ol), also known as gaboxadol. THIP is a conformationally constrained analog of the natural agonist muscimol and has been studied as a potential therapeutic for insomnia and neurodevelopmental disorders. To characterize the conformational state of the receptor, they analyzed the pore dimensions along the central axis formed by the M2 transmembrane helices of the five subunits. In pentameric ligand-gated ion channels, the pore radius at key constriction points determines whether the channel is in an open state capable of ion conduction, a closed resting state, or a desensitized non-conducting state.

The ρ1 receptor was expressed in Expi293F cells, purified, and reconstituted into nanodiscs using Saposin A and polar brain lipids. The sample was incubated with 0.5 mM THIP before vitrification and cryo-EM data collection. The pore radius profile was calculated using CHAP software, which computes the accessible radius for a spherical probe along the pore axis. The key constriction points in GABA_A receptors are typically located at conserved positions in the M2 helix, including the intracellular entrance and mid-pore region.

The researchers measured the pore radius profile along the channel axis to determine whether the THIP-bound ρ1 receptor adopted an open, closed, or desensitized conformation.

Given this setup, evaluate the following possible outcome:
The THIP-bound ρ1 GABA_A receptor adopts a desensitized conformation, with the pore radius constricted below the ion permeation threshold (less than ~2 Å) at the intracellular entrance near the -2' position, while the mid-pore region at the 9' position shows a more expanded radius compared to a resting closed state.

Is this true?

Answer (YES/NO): NO